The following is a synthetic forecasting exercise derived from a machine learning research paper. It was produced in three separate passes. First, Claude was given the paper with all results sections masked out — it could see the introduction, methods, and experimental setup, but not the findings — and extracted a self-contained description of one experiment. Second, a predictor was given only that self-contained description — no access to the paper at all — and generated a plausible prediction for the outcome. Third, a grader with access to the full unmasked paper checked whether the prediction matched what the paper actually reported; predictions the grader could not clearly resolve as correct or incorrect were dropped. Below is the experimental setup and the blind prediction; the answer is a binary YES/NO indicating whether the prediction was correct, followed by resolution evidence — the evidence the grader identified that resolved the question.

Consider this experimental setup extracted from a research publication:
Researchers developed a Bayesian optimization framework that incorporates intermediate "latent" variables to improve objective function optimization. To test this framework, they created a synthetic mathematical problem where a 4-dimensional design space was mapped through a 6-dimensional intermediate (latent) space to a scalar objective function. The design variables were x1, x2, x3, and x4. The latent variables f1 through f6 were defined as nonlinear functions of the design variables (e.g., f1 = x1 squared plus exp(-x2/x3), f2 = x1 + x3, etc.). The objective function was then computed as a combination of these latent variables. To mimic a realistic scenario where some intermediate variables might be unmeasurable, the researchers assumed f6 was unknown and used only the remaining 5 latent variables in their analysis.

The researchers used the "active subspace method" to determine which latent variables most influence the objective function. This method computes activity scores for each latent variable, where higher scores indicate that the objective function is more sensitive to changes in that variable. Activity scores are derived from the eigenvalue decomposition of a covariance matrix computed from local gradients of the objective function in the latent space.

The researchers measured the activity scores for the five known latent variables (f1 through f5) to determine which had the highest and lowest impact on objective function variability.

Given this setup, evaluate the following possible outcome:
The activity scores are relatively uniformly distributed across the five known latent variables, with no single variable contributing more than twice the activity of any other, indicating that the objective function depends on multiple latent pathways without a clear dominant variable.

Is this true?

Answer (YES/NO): NO